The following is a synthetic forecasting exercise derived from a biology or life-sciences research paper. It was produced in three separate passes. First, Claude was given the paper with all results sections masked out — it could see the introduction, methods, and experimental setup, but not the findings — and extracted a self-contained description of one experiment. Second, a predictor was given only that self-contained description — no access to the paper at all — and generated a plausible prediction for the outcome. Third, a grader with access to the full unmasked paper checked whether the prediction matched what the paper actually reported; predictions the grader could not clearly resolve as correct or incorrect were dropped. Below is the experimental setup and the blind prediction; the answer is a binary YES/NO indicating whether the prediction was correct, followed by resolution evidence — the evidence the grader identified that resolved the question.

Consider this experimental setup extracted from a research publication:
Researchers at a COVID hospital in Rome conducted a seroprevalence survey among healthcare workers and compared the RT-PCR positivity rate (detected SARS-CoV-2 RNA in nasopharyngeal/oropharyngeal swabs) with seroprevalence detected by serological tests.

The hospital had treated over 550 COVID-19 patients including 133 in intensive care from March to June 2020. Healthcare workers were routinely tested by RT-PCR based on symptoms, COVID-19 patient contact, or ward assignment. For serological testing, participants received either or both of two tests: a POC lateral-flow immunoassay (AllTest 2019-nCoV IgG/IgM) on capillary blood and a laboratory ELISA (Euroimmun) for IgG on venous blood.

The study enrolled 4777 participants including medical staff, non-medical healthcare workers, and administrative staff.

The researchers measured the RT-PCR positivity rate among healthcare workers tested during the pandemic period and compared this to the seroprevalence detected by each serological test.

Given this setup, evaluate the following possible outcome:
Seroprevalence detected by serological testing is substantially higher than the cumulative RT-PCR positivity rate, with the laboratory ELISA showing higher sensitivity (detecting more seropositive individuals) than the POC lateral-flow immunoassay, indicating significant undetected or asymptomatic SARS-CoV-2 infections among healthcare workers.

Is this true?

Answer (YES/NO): NO